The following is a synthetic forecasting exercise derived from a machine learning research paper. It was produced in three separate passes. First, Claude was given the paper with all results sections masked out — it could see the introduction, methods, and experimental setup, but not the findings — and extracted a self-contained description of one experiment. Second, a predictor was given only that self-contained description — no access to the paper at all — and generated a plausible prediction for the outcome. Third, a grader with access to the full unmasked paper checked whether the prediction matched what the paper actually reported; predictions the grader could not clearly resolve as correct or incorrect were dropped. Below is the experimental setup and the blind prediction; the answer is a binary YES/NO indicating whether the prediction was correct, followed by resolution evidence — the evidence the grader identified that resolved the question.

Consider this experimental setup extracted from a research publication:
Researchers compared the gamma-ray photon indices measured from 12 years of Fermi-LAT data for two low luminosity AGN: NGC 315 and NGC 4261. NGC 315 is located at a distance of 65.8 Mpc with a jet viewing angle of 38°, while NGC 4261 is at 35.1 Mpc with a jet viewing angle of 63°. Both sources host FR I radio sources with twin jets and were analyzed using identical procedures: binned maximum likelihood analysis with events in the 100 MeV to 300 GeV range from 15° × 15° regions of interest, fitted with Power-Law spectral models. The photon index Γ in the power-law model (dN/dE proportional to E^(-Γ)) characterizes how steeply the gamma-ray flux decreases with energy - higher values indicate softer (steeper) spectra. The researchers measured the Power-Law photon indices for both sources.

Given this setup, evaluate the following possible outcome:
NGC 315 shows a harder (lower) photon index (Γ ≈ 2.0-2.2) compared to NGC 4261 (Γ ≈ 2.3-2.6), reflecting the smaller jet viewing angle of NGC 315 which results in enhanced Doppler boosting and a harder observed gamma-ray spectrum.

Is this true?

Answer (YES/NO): NO